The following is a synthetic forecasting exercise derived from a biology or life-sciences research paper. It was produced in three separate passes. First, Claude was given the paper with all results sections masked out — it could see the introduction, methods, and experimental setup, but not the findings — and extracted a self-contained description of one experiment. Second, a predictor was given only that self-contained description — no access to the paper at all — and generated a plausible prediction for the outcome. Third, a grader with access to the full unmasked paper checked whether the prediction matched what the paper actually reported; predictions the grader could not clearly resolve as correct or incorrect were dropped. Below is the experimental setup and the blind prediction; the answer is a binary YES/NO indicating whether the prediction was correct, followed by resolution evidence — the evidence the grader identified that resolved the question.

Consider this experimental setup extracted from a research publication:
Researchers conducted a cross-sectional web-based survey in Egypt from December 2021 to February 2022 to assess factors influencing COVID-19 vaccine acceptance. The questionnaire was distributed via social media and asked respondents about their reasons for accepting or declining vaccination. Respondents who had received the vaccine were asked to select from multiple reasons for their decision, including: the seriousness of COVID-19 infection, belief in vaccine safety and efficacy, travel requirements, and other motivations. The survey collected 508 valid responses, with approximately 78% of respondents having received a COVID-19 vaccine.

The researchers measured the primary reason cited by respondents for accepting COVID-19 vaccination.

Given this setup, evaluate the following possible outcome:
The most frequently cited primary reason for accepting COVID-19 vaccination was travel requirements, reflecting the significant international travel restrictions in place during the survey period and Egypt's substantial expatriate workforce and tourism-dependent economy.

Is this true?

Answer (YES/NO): NO